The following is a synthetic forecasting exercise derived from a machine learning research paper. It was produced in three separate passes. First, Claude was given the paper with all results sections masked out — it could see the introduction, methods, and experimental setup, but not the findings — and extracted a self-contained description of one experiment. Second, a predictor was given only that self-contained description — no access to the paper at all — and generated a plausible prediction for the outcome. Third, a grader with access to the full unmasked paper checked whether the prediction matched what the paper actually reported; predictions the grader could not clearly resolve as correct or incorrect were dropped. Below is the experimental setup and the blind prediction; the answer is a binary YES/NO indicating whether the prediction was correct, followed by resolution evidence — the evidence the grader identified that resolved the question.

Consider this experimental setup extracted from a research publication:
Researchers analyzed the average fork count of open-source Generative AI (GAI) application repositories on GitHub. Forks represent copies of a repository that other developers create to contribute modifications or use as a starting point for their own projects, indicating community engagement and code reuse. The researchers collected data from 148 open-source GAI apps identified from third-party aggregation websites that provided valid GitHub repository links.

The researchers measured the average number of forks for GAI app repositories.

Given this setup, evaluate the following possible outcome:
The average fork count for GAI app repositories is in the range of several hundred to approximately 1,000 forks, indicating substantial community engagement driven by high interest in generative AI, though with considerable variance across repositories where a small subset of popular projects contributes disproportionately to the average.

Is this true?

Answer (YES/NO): NO